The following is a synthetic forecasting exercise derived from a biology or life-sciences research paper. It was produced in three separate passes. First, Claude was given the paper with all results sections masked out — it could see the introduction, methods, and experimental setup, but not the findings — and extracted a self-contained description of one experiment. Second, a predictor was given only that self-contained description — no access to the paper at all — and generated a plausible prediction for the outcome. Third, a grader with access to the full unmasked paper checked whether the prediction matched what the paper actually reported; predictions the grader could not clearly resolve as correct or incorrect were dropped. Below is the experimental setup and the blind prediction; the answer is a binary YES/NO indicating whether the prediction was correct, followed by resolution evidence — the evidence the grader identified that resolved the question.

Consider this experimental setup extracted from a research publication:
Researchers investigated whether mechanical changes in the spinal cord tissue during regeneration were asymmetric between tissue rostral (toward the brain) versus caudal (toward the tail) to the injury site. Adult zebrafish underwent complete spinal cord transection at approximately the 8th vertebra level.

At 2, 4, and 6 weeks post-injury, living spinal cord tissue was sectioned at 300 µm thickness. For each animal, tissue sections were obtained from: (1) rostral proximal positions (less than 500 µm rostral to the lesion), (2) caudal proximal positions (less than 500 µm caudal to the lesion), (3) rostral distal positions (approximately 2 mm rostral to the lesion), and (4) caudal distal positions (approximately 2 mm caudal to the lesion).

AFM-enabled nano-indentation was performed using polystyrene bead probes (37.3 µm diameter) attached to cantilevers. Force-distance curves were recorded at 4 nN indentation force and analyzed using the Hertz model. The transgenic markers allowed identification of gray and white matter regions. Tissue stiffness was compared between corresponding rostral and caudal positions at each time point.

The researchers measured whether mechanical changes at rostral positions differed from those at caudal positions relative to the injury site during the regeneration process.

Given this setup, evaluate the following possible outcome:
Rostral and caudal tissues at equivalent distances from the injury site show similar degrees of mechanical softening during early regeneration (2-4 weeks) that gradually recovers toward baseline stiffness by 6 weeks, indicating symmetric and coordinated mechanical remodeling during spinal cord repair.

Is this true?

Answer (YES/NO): NO